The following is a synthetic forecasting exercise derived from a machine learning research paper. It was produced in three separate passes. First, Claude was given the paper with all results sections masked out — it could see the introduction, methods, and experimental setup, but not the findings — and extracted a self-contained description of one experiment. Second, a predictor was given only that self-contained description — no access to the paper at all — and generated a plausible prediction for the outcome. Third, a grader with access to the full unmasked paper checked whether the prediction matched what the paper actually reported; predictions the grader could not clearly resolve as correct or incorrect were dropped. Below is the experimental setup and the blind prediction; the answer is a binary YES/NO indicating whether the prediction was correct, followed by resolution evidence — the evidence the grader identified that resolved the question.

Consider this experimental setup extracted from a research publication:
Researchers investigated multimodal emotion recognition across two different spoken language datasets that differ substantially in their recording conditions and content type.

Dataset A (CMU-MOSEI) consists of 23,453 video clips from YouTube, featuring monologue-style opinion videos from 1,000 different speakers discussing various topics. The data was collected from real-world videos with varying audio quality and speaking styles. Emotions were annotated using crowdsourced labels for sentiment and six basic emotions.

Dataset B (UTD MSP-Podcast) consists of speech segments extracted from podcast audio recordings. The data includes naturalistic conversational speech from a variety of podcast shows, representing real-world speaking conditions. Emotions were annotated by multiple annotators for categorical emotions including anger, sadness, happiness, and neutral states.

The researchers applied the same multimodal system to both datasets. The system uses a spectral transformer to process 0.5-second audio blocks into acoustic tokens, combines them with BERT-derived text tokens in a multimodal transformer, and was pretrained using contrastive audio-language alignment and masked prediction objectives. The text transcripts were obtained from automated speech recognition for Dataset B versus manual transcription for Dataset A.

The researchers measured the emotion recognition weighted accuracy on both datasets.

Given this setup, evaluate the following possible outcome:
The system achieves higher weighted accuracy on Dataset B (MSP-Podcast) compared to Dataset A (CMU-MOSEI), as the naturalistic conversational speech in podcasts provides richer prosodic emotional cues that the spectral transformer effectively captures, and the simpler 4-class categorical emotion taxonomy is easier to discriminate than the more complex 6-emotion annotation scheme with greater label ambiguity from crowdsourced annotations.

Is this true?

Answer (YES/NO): NO